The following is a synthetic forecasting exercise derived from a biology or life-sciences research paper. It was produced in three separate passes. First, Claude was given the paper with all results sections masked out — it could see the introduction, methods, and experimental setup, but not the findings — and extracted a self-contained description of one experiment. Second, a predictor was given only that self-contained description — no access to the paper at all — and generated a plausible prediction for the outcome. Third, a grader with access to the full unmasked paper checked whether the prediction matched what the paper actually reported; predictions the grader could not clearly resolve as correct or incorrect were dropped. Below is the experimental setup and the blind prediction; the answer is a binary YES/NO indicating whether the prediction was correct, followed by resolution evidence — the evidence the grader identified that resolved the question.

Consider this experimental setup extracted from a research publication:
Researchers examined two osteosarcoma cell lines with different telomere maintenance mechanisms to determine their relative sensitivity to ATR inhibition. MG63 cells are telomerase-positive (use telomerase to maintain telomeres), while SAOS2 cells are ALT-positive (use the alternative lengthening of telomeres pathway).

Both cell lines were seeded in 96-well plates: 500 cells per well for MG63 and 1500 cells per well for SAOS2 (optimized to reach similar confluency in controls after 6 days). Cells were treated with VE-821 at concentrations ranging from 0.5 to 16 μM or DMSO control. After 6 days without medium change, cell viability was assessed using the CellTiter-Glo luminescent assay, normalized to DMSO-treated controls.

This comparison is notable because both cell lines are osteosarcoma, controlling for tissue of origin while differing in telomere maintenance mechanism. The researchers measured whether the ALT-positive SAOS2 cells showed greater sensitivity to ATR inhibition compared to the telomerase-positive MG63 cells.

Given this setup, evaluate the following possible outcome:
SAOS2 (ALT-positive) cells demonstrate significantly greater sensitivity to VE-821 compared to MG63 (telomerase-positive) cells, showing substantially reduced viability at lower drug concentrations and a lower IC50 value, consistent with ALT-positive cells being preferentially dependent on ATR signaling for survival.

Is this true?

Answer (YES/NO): NO